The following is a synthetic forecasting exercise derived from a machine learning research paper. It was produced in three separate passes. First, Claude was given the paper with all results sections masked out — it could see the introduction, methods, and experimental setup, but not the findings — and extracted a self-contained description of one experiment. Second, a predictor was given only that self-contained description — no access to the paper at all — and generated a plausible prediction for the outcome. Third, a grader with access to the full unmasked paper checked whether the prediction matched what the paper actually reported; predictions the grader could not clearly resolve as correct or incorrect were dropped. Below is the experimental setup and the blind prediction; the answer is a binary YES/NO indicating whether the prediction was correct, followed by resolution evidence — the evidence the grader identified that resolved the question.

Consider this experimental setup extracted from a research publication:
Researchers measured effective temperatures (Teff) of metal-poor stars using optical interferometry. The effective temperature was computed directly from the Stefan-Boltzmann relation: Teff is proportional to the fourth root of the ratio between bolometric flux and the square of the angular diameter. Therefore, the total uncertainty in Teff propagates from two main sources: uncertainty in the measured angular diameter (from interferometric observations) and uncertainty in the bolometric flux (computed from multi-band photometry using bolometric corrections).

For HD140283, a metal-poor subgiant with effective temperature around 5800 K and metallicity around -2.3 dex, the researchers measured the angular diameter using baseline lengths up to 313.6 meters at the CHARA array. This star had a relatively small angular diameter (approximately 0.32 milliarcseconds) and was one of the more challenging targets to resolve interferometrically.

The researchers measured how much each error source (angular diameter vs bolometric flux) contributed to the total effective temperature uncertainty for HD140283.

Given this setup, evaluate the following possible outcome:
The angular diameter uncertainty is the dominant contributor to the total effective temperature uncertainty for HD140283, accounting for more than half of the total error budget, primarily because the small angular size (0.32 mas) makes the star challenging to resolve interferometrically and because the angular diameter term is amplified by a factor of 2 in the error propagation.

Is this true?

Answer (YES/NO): YES